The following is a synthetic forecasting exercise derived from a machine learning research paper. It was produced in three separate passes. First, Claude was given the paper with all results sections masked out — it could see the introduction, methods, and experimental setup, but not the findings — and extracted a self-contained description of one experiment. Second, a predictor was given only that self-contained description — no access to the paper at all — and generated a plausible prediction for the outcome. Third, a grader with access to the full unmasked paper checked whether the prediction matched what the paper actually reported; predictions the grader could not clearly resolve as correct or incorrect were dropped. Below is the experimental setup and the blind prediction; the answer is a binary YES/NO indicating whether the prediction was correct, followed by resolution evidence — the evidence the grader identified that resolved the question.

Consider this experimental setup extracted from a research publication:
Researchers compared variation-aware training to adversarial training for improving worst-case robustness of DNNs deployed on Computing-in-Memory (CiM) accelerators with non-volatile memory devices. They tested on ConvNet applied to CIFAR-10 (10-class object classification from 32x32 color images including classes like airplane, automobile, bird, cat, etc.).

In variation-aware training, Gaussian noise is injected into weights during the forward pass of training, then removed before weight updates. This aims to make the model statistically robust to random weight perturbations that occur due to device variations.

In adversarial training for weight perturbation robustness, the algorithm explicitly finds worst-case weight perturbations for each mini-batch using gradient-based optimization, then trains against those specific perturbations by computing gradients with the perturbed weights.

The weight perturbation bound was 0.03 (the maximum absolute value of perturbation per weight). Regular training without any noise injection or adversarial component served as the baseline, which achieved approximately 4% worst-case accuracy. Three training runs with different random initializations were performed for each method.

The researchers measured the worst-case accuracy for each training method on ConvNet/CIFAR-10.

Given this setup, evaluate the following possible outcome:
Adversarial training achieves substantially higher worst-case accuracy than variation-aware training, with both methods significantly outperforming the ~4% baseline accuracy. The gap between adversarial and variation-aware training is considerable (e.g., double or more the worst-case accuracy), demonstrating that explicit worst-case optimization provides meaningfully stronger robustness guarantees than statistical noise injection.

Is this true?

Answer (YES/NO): NO